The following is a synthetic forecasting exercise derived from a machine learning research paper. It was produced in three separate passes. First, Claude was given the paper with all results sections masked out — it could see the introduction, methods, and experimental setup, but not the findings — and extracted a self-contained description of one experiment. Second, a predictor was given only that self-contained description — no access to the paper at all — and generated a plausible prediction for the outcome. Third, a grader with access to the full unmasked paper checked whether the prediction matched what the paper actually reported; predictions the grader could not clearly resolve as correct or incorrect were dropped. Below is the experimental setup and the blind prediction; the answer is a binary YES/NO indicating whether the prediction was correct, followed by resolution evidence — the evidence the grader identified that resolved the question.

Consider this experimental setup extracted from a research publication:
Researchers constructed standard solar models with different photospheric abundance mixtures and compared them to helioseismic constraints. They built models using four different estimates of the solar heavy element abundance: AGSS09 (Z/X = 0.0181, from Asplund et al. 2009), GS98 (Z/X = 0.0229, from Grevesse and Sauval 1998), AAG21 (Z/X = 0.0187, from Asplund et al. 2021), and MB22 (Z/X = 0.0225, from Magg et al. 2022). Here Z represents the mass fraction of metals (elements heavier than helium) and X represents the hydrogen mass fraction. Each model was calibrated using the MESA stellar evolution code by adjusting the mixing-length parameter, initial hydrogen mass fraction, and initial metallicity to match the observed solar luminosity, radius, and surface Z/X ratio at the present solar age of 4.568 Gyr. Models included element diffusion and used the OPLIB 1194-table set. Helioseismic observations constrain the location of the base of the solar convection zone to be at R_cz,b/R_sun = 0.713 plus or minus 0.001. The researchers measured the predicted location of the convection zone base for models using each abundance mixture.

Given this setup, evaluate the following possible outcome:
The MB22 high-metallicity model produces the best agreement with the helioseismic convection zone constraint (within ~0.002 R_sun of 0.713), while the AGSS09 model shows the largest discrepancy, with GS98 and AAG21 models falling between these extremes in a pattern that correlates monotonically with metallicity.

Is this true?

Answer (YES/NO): NO